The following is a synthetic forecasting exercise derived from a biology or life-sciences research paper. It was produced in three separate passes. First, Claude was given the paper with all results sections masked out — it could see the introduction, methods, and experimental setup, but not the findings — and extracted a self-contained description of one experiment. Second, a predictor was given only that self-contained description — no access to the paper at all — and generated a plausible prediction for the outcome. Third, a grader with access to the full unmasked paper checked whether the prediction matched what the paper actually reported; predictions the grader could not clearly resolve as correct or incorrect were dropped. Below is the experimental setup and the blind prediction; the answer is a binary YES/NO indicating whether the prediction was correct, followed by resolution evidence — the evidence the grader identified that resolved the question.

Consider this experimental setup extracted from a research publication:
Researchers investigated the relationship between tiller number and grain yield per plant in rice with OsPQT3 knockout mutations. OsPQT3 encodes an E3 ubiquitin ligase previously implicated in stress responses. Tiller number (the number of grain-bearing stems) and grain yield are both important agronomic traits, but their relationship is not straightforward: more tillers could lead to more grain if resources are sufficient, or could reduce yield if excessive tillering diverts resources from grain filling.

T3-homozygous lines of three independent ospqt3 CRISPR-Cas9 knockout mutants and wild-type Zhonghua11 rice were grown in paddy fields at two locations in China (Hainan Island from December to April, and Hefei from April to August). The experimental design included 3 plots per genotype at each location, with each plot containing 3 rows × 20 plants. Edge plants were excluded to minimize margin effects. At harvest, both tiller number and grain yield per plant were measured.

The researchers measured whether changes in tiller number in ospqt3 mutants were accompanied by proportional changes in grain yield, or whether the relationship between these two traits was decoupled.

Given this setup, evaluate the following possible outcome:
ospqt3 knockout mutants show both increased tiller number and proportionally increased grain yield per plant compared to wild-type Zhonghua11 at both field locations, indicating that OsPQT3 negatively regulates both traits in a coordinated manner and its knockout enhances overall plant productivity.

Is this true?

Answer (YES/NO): NO